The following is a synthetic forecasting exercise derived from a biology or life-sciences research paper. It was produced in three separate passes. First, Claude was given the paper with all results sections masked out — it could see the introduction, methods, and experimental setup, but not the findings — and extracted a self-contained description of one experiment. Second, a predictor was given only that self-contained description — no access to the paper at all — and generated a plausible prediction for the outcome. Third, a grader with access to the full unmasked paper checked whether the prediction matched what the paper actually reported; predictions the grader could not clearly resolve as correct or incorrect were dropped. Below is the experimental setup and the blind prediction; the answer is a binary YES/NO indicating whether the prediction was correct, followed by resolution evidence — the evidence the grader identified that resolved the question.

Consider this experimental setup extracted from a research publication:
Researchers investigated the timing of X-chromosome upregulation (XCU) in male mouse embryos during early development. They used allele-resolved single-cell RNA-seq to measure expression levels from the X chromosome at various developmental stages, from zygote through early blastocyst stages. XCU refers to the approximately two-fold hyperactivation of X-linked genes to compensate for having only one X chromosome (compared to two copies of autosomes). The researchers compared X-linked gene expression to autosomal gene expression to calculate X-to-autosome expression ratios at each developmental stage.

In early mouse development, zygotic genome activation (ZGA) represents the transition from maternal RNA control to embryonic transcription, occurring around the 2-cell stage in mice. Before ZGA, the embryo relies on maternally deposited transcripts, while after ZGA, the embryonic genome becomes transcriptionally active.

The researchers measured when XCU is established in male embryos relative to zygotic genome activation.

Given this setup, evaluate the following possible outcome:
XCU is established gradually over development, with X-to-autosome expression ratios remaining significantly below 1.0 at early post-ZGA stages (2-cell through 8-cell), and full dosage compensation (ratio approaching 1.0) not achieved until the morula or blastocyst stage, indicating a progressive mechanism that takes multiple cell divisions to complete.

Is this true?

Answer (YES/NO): NO